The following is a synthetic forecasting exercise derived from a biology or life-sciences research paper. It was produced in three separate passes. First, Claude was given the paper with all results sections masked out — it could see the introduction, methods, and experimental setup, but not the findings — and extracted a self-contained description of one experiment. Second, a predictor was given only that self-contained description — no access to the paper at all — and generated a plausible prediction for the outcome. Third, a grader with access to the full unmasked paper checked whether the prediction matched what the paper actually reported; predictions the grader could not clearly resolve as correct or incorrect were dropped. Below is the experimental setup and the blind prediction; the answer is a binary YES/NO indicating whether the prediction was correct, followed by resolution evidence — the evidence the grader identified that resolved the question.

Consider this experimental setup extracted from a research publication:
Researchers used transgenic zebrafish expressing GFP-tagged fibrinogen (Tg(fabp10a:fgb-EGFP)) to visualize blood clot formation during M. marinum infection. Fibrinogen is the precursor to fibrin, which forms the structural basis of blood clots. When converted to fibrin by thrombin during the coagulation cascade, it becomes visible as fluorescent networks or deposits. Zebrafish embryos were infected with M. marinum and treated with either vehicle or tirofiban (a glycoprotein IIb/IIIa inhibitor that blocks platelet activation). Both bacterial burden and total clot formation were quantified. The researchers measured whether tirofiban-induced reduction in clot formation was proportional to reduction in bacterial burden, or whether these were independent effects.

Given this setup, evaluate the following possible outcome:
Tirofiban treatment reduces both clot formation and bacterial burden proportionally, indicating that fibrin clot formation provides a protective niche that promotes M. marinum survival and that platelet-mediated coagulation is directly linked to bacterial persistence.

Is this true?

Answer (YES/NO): NO